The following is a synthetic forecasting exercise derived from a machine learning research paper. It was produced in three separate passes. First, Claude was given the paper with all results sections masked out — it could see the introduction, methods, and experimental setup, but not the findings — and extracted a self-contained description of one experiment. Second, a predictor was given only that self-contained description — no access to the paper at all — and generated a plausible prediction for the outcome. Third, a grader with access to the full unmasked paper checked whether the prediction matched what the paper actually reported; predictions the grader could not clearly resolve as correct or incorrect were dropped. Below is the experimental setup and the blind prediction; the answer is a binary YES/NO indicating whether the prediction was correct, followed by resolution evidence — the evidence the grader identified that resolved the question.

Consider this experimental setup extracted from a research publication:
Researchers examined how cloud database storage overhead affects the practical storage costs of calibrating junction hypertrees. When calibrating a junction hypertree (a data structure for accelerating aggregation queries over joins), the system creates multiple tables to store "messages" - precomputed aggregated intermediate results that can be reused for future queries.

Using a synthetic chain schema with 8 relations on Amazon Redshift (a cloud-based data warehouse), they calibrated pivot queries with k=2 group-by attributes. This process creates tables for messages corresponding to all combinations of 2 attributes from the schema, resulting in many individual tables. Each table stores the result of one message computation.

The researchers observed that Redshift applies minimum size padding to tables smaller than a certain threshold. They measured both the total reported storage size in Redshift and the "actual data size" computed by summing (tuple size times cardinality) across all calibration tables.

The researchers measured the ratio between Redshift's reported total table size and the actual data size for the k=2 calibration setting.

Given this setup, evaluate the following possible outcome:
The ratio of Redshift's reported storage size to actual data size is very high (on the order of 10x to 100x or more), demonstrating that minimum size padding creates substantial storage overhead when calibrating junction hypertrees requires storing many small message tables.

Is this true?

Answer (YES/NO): YES